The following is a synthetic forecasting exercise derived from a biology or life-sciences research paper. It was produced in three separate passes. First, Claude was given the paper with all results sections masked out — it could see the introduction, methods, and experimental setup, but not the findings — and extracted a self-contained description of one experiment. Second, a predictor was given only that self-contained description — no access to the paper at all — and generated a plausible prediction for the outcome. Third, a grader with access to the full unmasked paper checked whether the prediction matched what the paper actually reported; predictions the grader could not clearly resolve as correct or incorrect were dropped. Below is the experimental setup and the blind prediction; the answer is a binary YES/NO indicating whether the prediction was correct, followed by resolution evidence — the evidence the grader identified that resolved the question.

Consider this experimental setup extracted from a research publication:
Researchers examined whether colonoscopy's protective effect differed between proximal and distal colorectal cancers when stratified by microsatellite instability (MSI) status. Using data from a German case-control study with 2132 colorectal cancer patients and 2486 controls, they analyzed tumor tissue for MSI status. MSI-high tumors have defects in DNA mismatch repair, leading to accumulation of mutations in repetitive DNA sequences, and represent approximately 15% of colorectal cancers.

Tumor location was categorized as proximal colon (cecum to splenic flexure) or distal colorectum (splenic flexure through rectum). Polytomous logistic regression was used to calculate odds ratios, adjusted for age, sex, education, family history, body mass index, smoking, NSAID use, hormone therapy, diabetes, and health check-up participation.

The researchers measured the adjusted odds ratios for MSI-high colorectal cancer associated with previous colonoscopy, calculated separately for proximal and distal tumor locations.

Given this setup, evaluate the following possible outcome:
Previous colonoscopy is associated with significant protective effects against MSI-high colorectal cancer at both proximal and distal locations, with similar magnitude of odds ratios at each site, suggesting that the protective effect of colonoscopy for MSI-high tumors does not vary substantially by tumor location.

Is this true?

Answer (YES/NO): NO